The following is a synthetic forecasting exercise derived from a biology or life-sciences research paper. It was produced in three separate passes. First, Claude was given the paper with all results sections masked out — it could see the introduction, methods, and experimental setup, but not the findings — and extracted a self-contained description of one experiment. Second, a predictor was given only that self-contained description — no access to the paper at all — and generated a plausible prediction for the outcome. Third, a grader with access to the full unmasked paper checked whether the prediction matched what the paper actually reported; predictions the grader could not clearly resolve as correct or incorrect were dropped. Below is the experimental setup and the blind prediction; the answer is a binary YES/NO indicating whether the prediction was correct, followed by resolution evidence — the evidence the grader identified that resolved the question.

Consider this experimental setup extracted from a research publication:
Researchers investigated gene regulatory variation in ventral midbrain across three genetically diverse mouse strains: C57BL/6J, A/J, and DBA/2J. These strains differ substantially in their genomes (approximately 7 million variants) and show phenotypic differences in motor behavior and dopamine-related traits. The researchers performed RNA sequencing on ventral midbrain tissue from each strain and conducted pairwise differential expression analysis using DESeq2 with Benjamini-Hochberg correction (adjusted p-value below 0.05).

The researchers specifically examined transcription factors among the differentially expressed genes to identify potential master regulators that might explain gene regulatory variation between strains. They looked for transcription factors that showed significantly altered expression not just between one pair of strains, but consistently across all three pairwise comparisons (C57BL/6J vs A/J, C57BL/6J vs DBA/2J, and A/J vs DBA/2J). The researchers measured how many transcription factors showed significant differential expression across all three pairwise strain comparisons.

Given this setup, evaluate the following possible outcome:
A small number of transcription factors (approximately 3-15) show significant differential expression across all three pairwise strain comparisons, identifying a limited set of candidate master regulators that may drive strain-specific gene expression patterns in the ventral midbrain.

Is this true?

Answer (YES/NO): NO